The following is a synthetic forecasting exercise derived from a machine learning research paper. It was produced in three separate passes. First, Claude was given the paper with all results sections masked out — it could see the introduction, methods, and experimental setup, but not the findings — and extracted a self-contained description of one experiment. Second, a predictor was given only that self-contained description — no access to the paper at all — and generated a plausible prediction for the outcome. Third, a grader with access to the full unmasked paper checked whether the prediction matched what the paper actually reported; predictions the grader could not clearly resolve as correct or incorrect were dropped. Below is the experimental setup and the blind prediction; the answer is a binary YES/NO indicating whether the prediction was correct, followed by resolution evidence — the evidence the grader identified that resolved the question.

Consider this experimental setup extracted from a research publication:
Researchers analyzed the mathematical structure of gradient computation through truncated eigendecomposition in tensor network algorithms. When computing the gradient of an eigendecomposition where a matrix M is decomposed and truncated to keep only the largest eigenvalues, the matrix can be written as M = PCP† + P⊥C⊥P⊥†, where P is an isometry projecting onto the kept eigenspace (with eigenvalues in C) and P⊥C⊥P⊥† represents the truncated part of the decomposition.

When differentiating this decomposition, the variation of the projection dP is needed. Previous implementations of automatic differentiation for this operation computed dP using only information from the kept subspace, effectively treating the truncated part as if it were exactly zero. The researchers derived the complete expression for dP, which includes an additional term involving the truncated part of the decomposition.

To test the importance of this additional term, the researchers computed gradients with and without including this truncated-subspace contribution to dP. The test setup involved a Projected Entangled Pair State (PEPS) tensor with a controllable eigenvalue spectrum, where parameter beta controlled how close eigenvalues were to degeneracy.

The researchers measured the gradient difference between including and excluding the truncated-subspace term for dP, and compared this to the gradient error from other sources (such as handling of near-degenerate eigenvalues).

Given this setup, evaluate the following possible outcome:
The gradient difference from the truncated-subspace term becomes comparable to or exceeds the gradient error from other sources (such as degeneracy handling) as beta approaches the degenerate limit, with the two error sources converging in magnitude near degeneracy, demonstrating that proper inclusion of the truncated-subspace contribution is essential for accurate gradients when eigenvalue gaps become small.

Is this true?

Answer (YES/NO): NO